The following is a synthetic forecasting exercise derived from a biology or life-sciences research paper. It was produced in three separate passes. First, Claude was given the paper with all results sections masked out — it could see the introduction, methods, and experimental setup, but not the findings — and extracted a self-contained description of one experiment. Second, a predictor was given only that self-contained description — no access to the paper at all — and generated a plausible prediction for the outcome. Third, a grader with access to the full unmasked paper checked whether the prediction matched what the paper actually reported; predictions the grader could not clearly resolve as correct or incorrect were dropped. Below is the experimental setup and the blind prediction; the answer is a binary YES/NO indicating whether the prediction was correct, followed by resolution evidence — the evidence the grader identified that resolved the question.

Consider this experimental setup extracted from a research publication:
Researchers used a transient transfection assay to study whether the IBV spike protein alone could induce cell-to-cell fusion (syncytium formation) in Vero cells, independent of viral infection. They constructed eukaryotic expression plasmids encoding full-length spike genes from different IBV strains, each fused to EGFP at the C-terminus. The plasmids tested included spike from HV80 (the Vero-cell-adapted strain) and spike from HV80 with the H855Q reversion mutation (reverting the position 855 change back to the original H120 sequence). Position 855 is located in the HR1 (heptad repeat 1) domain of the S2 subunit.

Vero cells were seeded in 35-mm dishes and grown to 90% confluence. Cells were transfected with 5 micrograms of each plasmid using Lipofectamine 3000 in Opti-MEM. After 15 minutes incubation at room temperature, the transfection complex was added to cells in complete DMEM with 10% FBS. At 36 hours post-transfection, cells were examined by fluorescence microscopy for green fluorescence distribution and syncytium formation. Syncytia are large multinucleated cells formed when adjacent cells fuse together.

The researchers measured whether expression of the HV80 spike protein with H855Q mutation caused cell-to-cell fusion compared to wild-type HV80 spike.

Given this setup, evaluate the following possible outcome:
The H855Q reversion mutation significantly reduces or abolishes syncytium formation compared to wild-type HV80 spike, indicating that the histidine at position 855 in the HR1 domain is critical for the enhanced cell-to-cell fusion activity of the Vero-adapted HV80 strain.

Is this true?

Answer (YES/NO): YES